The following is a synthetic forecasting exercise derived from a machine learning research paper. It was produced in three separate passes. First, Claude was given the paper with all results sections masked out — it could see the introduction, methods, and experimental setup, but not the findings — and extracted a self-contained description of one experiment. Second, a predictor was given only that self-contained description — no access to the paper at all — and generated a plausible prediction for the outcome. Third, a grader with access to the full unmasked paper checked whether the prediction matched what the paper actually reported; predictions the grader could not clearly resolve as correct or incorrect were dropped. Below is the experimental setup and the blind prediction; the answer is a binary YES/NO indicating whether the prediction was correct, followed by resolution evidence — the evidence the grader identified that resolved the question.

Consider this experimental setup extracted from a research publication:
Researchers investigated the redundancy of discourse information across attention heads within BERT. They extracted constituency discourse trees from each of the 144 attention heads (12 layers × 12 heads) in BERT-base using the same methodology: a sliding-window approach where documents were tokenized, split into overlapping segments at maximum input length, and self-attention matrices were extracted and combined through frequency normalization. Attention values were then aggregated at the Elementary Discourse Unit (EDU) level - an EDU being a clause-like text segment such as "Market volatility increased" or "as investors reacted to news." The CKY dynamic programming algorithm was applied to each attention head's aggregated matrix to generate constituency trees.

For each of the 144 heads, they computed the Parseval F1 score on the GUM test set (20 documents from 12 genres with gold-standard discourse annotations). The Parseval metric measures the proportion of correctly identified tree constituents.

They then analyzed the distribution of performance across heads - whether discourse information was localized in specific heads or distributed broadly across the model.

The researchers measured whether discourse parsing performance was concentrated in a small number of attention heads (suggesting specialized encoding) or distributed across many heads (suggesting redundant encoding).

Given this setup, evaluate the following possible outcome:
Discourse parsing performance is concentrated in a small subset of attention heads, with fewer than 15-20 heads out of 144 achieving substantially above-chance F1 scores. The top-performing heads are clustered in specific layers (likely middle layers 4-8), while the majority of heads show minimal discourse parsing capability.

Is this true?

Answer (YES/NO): NO